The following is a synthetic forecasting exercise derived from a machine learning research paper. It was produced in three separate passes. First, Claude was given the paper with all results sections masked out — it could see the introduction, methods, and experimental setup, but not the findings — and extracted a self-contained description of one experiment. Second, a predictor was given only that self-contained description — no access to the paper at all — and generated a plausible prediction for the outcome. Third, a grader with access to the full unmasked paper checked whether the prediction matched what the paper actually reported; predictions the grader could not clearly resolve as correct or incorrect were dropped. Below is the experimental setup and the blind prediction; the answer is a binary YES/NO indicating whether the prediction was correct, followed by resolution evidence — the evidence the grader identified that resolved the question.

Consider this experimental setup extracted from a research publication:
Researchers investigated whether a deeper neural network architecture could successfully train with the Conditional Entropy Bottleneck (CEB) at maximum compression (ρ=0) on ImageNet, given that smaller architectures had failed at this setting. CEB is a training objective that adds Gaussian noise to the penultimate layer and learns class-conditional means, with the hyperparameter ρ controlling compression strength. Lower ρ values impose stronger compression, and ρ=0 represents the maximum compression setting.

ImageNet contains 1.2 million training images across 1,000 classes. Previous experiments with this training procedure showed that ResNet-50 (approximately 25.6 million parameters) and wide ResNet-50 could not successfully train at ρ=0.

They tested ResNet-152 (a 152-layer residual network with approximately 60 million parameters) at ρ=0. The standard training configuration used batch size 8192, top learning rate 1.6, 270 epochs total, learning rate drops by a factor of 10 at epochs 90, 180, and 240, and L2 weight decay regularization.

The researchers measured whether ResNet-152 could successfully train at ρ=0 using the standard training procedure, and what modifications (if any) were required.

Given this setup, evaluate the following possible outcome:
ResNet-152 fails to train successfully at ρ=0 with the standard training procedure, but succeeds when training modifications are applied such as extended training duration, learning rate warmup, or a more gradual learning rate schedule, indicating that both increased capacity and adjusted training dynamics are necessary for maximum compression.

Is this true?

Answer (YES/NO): NO